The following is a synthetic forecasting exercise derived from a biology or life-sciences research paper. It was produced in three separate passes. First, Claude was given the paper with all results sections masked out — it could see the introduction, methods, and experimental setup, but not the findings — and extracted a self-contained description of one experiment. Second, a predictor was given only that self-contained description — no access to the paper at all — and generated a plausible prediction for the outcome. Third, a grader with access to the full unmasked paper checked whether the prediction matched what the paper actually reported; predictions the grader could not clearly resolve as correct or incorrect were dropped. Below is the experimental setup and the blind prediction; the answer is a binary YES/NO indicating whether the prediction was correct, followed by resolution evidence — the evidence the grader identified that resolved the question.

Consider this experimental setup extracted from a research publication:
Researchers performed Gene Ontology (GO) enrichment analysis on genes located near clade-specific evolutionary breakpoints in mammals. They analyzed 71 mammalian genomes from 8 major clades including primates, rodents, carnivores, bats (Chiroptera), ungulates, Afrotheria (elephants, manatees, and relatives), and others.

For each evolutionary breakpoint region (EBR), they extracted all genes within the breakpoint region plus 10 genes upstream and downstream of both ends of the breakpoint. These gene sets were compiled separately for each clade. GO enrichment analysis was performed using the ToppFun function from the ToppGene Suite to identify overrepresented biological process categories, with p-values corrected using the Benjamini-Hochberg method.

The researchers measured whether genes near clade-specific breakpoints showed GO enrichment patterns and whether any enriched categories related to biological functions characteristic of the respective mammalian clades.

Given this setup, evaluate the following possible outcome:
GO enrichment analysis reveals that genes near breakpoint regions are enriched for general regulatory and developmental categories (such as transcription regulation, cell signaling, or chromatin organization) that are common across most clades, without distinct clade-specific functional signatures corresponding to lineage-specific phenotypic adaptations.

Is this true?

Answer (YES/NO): NO